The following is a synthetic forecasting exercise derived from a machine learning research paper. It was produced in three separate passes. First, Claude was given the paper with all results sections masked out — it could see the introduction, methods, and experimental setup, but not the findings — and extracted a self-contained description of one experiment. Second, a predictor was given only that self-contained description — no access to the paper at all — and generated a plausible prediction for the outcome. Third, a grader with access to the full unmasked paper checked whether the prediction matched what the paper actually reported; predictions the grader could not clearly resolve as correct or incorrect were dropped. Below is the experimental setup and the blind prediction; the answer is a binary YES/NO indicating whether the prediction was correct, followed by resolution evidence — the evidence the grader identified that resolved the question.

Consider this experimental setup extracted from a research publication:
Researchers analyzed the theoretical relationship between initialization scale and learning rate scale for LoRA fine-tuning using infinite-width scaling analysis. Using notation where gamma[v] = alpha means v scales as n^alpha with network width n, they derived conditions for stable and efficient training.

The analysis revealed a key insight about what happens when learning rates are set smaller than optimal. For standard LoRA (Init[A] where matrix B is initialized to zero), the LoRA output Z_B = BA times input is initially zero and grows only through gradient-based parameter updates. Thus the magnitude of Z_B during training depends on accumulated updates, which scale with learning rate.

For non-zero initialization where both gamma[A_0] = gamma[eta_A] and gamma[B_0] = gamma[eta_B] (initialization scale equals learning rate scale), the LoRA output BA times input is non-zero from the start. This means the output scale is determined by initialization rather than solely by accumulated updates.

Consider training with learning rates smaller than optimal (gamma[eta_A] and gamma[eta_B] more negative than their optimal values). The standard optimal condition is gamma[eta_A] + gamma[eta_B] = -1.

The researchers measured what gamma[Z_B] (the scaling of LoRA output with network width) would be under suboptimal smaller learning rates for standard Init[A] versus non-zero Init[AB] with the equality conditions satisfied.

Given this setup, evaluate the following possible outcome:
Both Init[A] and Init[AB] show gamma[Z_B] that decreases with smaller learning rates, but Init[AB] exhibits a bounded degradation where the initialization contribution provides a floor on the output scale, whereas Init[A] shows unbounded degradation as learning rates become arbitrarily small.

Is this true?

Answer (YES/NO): NO